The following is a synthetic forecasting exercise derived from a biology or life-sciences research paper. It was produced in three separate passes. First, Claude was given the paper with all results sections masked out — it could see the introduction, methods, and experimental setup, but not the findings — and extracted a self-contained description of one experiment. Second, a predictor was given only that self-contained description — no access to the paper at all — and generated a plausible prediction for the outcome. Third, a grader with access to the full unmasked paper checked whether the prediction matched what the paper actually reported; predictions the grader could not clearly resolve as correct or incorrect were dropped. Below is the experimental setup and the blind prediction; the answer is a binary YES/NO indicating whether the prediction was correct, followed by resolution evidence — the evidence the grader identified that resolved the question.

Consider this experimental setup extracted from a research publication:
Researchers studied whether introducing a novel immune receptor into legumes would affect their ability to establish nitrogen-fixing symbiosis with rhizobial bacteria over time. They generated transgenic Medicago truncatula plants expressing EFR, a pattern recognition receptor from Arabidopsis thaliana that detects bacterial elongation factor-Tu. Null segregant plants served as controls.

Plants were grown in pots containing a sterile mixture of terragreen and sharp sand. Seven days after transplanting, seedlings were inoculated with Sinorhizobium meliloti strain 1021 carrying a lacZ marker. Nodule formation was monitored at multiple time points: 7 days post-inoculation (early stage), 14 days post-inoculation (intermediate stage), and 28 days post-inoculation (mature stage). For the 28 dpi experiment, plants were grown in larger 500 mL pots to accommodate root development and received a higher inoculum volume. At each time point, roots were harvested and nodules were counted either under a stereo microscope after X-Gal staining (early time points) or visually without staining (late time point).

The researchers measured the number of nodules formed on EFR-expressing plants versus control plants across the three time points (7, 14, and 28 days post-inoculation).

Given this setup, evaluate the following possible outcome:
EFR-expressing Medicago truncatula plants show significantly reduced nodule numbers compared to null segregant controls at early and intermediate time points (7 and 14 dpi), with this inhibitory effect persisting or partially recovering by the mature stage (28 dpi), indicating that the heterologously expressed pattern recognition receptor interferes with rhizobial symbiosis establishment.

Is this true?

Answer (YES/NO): NO